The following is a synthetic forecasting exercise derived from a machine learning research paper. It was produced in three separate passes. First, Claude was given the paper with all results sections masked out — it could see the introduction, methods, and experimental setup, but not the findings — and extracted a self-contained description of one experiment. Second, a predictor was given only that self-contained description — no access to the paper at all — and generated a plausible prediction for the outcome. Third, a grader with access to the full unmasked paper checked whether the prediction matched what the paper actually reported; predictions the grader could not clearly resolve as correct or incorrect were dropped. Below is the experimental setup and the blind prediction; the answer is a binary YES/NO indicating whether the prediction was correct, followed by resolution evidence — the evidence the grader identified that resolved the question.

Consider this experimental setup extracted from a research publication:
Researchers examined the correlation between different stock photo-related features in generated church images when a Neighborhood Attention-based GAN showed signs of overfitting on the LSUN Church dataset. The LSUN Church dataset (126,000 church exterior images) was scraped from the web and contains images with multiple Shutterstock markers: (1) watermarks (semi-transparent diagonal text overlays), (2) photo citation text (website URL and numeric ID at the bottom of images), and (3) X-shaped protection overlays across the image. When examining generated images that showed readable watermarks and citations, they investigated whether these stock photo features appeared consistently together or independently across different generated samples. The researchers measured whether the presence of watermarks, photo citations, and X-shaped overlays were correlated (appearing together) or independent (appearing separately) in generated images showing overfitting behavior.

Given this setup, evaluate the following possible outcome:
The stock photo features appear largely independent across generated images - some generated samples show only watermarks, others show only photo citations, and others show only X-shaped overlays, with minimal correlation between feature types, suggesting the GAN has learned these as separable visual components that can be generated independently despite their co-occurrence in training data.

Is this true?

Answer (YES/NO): NO